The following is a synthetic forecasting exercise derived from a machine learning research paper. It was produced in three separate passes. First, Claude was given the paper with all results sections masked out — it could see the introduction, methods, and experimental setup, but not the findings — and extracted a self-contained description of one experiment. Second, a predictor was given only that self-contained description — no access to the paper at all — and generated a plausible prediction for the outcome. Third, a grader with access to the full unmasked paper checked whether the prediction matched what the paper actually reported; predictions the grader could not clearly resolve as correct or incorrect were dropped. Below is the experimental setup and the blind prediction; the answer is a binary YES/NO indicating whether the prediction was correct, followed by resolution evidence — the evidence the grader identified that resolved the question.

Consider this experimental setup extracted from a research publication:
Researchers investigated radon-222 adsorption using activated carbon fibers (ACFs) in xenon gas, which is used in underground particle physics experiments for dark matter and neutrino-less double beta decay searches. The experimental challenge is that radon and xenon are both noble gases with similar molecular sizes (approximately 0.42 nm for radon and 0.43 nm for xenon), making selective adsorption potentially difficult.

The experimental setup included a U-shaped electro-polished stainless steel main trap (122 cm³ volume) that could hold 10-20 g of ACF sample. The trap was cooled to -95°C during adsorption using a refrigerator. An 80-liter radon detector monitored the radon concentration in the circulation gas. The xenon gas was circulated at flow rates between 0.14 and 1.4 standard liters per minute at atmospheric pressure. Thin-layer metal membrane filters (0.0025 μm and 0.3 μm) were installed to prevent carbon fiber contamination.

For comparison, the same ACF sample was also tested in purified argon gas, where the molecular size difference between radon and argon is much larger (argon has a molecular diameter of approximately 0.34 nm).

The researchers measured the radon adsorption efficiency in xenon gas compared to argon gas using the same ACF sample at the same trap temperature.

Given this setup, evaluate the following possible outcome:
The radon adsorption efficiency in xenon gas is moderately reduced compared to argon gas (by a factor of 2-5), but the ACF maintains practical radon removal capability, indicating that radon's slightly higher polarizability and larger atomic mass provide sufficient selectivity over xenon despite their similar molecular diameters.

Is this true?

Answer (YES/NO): YES